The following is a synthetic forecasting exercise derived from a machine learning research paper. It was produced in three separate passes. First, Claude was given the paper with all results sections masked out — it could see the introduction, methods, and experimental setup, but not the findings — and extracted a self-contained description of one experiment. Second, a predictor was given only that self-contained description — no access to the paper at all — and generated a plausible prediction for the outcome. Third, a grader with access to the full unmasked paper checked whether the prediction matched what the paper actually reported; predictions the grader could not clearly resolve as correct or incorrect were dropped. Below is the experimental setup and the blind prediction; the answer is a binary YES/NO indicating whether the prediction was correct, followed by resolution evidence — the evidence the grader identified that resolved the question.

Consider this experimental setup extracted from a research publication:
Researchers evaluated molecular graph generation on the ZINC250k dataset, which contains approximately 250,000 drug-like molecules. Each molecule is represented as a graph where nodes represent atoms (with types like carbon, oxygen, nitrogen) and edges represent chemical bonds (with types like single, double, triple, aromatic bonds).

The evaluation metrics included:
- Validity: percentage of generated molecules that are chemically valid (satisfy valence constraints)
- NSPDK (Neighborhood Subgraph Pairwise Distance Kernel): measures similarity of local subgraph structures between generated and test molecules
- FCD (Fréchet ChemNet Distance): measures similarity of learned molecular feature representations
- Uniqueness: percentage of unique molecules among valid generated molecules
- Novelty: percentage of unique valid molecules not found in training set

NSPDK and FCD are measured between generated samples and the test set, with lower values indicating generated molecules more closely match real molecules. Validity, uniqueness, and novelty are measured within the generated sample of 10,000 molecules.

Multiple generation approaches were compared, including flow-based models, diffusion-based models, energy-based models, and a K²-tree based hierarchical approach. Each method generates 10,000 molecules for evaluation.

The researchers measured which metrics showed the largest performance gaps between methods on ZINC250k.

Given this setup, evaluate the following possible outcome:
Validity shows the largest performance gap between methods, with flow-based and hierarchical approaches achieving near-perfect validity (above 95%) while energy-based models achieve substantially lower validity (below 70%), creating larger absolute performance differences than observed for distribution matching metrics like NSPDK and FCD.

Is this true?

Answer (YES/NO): NO